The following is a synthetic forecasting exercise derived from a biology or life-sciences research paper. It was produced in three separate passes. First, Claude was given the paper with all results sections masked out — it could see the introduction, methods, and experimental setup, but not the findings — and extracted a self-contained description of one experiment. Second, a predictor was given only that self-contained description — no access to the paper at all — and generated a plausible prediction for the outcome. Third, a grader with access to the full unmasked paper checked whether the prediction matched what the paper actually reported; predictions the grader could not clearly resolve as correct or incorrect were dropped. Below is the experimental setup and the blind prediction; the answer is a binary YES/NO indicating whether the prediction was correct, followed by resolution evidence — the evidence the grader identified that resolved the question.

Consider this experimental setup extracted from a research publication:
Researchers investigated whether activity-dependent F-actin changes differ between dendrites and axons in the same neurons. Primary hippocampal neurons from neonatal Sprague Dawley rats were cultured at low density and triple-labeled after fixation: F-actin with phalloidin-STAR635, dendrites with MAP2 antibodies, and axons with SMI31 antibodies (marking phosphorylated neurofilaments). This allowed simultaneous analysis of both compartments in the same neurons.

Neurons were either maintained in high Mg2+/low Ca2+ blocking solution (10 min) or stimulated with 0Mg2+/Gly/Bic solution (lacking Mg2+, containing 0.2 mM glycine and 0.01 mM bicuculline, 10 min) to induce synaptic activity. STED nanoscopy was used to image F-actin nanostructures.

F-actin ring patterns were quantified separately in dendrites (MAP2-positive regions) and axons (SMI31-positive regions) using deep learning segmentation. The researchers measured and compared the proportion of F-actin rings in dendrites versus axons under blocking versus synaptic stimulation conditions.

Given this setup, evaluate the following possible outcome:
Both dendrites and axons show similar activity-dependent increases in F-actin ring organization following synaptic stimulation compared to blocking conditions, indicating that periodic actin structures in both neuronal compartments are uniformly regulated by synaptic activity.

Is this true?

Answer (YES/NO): NO